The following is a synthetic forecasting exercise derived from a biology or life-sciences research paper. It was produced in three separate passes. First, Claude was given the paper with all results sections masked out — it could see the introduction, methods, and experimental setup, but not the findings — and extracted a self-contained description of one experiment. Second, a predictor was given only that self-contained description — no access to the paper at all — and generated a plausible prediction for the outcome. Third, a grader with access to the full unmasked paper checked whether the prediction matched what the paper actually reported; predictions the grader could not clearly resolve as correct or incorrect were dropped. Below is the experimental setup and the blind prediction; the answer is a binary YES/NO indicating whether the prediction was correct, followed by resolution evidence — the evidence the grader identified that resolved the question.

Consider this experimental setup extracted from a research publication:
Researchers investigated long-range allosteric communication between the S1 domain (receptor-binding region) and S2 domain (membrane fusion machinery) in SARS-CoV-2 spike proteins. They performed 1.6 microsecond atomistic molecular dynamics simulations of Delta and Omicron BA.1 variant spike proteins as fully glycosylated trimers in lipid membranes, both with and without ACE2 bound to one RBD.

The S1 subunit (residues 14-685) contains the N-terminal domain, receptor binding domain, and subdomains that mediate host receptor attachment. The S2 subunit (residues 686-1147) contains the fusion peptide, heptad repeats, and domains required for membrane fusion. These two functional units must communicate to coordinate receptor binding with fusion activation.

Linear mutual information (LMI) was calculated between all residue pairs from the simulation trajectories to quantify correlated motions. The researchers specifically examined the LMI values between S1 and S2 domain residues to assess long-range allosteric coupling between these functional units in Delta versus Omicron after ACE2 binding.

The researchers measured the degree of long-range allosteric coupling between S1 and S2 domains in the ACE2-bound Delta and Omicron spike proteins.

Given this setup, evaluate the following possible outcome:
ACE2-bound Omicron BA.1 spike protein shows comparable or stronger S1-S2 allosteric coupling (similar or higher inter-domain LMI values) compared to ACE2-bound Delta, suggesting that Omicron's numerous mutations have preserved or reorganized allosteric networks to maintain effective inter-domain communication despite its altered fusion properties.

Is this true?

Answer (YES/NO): YES